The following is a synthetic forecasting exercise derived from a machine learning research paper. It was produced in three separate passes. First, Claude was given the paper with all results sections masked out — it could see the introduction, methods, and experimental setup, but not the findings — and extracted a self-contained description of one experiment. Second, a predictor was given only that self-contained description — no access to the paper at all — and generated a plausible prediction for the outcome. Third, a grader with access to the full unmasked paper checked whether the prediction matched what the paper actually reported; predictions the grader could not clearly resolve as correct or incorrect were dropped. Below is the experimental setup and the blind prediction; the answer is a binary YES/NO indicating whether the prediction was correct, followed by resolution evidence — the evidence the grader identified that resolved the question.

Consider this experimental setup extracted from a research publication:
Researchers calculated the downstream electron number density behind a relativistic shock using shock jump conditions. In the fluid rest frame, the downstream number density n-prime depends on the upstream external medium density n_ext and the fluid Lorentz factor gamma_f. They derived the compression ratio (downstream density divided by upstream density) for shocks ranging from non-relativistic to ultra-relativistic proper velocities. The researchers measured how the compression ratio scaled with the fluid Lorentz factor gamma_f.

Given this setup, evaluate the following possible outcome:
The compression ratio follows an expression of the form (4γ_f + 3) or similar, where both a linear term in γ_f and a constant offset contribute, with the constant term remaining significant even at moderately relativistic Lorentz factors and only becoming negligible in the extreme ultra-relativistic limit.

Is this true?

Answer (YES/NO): NO